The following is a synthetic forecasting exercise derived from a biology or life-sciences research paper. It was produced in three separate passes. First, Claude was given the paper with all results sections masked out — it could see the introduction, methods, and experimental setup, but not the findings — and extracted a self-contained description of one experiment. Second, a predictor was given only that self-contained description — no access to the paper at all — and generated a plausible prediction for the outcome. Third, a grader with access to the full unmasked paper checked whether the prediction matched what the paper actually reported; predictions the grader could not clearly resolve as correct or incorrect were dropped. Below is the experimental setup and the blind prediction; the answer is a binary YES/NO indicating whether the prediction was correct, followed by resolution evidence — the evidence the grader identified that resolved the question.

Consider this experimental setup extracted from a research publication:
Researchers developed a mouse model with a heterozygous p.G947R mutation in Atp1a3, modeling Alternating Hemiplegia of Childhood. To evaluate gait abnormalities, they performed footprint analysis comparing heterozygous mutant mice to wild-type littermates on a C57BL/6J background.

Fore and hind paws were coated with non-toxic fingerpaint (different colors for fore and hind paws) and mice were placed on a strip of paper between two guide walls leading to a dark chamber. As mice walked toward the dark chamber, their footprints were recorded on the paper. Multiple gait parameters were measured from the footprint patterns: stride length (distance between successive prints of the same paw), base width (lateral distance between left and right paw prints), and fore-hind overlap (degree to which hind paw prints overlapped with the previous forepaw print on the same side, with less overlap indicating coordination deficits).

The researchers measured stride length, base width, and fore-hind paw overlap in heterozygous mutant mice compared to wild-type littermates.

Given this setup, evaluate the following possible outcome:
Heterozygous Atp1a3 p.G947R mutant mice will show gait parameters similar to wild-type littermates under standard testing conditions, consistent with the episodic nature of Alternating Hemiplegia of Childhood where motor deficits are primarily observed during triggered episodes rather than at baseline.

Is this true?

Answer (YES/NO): NO